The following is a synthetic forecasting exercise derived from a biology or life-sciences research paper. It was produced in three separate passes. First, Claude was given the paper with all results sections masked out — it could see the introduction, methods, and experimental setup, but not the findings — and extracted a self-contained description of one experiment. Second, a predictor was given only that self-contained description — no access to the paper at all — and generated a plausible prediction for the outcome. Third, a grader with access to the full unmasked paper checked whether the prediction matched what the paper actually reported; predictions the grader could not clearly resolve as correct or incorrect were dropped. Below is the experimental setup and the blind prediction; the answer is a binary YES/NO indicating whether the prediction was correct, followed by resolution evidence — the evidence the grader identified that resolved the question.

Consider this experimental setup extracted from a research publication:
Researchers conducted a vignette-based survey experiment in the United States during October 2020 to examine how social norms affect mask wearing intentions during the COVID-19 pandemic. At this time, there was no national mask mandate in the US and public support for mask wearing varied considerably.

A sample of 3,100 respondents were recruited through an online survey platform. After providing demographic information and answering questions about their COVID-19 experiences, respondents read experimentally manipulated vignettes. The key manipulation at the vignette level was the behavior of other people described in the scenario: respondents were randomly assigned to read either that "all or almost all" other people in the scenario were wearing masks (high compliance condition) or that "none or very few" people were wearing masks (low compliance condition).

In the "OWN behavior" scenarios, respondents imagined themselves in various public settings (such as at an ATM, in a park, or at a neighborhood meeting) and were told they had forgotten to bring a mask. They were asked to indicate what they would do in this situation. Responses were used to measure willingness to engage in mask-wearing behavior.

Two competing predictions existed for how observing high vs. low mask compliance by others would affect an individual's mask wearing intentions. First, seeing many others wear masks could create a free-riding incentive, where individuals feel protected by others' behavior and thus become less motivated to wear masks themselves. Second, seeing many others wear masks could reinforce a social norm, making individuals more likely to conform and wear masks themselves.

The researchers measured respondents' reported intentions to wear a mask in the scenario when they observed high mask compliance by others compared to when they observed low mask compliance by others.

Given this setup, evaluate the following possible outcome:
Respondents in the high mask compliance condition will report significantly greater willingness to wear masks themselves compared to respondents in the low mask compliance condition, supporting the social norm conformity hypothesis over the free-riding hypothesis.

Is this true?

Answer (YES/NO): YES